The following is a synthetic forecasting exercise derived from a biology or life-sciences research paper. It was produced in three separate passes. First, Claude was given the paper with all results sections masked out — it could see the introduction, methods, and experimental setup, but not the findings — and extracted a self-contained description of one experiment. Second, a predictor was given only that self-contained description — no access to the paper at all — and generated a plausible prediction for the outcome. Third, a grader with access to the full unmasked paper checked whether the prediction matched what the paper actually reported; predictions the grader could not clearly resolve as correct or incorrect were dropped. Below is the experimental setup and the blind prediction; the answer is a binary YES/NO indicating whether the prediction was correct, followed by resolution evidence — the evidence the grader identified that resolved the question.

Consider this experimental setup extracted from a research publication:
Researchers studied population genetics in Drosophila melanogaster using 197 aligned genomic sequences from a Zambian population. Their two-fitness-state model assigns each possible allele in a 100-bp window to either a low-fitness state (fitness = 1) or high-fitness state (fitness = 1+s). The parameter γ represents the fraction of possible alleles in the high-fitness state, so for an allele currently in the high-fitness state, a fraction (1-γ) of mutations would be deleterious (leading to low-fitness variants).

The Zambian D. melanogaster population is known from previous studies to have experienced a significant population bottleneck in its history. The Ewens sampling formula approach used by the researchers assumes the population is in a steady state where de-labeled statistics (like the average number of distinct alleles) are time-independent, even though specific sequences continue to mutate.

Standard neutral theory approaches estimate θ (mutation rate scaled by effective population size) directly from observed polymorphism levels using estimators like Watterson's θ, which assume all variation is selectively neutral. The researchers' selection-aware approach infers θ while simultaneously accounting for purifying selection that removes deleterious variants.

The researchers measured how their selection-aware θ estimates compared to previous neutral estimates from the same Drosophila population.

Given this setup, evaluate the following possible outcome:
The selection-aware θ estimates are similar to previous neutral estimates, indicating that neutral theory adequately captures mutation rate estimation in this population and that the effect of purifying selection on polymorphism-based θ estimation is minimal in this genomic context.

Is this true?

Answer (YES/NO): NO